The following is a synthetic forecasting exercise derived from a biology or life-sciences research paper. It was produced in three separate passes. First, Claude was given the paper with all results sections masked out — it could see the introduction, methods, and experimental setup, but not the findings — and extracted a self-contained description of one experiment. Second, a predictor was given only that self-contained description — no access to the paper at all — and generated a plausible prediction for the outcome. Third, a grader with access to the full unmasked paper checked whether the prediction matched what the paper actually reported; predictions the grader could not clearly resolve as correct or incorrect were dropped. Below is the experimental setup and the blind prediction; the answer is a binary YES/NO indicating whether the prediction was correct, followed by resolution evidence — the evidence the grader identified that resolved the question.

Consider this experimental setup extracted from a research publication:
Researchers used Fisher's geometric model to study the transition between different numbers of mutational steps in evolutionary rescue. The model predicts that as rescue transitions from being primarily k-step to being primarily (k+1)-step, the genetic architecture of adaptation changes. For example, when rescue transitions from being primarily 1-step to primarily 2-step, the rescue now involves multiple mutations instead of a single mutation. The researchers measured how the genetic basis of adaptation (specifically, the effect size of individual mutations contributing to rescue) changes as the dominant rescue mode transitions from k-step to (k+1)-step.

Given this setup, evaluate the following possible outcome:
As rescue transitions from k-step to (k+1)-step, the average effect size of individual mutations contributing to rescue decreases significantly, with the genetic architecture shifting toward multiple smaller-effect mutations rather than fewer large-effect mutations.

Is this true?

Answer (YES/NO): YES